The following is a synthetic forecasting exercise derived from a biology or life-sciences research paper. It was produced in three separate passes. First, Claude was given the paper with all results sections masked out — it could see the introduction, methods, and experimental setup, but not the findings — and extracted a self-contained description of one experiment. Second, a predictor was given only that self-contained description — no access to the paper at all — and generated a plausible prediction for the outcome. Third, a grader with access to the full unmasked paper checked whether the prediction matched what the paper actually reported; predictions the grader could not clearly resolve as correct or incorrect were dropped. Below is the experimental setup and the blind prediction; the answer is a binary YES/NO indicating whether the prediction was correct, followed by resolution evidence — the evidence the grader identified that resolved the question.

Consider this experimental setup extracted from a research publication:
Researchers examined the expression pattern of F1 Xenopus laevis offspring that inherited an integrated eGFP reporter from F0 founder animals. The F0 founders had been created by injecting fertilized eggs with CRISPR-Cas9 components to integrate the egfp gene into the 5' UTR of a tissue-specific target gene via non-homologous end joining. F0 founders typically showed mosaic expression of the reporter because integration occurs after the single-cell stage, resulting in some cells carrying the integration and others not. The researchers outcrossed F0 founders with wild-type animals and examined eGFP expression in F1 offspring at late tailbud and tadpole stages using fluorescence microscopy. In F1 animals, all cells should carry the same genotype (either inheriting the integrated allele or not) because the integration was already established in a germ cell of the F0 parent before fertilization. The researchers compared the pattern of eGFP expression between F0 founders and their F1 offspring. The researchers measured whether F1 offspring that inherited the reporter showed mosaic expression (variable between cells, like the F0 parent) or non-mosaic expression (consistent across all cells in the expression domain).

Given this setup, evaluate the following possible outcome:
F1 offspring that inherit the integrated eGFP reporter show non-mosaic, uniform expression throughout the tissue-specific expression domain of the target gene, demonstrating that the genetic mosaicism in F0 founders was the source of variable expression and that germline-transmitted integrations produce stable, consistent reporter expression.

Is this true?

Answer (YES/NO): YES